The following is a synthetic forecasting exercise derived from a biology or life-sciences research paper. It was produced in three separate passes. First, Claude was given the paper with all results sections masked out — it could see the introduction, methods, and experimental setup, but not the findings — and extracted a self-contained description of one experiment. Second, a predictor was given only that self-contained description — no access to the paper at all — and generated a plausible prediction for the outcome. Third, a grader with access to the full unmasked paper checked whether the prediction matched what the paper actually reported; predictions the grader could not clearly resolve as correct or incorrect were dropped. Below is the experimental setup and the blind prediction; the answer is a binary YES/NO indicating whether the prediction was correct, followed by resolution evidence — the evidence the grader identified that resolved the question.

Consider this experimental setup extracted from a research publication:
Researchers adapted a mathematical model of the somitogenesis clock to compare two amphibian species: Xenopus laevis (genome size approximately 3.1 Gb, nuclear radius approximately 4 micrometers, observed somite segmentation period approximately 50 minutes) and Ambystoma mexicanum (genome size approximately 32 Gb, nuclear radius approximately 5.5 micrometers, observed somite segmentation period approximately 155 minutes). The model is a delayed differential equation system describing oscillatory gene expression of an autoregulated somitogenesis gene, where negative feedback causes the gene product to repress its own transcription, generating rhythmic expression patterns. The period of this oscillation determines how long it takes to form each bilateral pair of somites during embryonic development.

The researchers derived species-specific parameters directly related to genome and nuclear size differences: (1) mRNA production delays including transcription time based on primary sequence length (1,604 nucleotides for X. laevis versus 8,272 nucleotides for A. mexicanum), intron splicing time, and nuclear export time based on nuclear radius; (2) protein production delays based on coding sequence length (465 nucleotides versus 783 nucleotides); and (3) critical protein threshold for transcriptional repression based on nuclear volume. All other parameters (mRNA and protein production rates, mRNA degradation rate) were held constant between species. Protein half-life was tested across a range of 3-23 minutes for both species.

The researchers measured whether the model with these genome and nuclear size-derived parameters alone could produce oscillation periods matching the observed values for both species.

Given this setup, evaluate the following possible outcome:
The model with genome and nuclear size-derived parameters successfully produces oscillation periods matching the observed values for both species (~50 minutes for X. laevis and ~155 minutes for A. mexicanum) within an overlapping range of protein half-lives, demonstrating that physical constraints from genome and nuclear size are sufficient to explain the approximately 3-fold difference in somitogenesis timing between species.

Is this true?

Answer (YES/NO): NO